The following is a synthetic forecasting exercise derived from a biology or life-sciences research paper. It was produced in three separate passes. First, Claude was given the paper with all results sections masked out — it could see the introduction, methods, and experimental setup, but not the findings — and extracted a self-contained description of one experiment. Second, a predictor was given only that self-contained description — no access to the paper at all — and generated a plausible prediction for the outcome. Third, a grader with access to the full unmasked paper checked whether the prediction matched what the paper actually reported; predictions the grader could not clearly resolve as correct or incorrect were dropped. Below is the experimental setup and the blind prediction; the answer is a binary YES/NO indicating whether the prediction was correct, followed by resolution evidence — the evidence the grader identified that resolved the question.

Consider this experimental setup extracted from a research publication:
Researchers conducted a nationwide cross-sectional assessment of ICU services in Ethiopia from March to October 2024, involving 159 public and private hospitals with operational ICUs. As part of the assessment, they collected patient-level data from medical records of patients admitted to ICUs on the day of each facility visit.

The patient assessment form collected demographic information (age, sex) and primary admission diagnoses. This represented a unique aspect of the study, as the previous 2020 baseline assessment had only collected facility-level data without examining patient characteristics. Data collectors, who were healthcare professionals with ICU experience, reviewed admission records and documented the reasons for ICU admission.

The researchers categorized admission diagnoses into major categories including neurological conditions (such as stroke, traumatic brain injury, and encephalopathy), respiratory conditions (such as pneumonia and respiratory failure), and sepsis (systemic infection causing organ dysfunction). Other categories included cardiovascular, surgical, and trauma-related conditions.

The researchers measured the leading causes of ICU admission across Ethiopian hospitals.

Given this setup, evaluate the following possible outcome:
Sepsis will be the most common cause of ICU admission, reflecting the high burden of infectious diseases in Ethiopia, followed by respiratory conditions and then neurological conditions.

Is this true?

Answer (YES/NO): NO